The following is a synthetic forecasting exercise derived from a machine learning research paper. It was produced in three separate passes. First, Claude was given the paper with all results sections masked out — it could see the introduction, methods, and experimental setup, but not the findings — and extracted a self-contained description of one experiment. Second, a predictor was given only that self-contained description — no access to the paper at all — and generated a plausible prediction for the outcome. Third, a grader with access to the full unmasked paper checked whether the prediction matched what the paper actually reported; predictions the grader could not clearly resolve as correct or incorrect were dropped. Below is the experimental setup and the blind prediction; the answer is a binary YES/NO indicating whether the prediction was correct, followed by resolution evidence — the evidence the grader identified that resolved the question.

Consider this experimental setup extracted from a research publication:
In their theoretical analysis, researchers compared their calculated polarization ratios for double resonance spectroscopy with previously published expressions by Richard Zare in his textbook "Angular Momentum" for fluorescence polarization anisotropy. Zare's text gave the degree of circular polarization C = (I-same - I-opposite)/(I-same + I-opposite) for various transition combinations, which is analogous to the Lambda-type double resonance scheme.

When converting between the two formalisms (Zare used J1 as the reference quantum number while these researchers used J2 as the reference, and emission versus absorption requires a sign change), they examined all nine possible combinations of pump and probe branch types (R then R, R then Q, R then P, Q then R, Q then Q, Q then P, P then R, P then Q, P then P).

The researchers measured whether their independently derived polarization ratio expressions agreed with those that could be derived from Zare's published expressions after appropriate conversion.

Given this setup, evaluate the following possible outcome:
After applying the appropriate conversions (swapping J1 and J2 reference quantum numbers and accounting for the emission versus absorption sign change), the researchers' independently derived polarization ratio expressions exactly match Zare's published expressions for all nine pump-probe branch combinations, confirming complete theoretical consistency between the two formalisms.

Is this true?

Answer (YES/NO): NO